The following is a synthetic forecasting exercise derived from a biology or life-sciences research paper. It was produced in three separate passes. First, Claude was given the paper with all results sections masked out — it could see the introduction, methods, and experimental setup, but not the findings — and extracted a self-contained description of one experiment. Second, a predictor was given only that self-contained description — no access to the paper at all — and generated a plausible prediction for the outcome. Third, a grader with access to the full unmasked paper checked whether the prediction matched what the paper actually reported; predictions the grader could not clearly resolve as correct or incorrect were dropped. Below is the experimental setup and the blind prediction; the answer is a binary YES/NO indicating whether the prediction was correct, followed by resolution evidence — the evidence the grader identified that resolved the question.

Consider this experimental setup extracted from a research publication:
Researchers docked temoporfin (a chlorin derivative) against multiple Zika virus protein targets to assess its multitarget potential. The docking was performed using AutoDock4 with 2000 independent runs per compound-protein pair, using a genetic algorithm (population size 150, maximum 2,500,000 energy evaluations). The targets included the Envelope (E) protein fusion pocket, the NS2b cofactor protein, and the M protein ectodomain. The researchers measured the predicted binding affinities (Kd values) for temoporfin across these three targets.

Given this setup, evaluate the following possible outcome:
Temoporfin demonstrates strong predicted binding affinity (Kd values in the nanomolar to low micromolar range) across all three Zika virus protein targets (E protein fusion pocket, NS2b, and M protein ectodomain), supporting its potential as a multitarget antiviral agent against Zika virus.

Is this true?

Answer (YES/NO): YES